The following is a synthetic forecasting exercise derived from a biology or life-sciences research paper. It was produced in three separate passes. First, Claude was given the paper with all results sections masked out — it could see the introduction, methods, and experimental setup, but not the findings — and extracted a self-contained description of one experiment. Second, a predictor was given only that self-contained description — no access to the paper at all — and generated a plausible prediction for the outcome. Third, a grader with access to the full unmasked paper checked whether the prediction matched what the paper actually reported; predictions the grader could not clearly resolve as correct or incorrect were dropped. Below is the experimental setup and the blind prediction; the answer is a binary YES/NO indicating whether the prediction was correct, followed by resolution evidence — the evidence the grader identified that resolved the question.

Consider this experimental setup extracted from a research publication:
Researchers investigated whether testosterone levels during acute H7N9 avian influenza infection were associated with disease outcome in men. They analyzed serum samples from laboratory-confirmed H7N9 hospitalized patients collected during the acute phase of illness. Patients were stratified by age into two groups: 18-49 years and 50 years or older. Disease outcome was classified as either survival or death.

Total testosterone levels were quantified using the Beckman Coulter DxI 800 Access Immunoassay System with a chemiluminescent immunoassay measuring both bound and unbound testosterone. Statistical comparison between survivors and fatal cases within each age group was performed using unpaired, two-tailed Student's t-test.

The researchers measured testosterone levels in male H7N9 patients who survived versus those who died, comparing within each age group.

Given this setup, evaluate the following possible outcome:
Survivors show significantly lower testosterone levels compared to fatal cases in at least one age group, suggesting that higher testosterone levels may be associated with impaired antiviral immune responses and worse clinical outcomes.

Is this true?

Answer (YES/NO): NO